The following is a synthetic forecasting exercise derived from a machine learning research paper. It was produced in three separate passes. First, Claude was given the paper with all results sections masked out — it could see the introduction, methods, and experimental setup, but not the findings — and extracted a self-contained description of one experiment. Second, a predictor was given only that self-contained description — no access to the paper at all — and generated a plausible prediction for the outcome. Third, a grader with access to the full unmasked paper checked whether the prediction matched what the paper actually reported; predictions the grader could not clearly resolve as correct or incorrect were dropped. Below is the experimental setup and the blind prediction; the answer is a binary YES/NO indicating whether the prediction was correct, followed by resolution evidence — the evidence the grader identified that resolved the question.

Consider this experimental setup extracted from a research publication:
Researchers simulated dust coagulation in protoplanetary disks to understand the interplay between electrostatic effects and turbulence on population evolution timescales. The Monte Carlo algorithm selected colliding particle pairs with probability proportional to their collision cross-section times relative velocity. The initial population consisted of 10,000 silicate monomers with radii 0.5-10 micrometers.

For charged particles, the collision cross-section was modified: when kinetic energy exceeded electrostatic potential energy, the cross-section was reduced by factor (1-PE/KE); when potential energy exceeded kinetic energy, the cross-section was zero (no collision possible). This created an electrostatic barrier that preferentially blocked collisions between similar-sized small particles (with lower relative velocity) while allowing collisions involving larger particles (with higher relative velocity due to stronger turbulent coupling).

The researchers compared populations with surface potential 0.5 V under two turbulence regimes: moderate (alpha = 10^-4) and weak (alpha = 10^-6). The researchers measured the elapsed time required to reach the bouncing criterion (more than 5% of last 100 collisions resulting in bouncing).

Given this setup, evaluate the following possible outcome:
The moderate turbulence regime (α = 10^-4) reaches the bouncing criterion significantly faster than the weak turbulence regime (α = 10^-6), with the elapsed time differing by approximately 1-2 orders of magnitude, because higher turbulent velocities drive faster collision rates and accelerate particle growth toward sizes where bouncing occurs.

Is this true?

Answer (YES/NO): YES